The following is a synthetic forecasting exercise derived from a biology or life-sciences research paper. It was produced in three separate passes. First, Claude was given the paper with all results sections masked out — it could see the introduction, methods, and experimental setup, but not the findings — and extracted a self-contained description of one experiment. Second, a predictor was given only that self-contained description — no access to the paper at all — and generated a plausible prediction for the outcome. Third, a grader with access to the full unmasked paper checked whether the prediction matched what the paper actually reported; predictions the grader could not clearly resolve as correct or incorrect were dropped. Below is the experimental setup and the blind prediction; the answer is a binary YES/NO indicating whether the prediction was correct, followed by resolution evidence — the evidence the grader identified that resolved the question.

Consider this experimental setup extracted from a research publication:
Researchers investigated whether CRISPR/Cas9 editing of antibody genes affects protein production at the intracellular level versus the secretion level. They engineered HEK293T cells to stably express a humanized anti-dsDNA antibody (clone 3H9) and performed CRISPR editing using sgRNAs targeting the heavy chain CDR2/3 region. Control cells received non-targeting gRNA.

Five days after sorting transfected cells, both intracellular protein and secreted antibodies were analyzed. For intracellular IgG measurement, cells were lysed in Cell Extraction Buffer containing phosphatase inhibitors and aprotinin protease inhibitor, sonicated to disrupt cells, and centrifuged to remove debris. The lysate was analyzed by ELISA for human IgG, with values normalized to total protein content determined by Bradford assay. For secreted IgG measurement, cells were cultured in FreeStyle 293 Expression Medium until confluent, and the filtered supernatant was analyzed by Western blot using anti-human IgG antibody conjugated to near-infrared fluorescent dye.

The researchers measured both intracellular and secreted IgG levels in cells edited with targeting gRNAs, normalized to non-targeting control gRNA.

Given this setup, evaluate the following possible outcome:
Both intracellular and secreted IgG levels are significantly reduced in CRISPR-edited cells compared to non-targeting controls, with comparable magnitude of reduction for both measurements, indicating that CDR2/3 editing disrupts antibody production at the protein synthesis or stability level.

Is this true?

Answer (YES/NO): NO